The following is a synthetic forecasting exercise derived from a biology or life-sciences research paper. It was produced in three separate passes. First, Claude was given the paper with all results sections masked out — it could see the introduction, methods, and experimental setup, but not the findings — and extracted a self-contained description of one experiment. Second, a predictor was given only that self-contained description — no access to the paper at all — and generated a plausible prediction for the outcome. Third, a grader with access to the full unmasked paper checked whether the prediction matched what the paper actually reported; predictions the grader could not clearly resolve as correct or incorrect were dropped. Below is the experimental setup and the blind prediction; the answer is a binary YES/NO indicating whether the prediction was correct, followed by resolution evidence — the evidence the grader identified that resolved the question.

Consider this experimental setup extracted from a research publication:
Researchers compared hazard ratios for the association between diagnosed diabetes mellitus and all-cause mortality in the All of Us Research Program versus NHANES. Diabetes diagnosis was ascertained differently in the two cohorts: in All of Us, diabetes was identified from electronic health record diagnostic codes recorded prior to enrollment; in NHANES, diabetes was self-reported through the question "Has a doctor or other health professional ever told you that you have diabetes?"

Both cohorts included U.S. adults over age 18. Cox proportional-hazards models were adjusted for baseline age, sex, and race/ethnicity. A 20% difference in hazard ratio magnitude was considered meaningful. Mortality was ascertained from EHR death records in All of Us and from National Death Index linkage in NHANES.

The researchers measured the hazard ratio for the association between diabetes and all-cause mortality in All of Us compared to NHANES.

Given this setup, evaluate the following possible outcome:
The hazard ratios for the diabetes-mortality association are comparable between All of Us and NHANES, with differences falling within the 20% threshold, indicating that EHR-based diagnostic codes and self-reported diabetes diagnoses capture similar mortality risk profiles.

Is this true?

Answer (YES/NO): NO